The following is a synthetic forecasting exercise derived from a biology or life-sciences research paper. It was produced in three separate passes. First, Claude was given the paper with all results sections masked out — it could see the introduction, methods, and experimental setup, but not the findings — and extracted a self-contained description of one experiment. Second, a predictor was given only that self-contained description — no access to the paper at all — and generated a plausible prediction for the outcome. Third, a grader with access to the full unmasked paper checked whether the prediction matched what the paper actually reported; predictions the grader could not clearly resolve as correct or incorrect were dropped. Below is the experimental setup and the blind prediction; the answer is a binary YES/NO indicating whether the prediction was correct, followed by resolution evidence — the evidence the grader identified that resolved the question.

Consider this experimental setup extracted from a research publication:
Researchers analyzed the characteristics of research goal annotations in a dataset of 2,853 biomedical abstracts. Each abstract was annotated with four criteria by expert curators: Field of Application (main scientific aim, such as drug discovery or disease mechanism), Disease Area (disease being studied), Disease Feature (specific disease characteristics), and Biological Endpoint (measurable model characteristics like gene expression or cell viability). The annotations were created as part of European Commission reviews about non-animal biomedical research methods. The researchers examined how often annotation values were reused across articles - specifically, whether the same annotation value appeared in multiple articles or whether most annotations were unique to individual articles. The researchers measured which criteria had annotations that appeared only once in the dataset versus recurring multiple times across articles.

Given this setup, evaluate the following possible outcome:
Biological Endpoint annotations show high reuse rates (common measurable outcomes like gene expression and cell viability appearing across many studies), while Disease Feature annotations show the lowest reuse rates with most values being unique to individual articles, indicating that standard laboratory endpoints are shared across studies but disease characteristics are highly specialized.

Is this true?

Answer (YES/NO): NO